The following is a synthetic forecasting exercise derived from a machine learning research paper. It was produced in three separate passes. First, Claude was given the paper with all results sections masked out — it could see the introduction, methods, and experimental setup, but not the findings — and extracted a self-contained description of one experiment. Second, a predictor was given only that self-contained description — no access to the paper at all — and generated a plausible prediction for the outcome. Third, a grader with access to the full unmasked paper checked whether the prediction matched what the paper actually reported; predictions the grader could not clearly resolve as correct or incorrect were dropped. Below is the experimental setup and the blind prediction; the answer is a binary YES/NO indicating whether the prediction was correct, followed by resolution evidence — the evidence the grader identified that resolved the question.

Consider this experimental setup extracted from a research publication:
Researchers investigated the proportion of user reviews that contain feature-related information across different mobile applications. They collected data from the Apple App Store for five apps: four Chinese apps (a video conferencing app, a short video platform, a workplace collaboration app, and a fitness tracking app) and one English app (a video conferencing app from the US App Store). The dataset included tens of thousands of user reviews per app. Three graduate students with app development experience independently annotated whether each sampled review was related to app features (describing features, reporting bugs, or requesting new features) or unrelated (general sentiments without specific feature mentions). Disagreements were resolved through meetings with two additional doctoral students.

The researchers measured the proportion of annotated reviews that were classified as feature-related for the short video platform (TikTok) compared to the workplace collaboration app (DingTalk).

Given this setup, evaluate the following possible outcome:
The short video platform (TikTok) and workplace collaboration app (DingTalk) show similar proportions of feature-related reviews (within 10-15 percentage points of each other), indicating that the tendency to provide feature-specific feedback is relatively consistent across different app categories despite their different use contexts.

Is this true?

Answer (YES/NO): NO